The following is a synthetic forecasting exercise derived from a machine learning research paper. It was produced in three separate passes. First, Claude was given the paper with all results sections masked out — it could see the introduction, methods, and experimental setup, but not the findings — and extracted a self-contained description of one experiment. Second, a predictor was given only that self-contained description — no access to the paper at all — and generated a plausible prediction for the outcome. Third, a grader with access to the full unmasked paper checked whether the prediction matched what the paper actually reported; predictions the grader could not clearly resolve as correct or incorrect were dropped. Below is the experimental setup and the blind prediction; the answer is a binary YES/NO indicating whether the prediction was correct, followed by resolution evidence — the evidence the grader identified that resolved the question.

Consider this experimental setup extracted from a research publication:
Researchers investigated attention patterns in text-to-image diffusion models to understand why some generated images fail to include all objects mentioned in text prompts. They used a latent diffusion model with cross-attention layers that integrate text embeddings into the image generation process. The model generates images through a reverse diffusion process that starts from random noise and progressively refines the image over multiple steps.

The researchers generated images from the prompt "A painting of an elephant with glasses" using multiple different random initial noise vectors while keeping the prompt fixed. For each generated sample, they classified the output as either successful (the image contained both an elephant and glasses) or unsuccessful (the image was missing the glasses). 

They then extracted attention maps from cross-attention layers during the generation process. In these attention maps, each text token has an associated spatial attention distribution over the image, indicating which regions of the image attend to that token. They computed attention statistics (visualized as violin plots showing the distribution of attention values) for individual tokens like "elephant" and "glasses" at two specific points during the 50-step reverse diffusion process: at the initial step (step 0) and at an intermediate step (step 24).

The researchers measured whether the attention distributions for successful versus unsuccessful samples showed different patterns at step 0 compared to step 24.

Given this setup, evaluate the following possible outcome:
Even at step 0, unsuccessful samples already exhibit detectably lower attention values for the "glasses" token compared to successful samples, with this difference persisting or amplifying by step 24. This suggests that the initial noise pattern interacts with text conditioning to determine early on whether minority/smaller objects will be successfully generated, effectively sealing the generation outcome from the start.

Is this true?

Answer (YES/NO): NO